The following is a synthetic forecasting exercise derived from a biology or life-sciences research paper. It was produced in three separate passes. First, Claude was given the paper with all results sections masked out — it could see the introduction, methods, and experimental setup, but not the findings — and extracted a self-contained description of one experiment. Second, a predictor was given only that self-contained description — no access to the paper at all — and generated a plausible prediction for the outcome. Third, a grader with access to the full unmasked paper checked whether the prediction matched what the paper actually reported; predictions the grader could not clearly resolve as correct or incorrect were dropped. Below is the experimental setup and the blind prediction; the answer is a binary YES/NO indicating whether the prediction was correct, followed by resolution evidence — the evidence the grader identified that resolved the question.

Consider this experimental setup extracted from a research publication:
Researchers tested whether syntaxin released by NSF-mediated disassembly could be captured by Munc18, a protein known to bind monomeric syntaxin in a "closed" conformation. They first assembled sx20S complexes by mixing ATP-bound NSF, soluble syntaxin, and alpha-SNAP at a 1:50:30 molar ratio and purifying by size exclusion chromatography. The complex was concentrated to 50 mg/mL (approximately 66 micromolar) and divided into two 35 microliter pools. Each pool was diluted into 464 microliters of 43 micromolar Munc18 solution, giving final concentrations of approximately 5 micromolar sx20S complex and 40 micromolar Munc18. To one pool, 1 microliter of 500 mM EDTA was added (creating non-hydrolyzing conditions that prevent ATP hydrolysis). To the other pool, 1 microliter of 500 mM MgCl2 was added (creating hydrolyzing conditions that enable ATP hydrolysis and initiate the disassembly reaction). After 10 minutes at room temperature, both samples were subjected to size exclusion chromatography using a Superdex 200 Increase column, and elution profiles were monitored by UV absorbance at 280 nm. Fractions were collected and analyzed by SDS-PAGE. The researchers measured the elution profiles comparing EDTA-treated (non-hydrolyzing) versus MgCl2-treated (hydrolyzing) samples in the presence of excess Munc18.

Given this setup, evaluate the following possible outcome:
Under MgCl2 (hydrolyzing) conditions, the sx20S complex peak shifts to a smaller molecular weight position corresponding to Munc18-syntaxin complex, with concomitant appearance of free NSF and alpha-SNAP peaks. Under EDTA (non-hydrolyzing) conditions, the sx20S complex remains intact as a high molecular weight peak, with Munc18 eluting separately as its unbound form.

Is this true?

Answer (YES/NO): NO